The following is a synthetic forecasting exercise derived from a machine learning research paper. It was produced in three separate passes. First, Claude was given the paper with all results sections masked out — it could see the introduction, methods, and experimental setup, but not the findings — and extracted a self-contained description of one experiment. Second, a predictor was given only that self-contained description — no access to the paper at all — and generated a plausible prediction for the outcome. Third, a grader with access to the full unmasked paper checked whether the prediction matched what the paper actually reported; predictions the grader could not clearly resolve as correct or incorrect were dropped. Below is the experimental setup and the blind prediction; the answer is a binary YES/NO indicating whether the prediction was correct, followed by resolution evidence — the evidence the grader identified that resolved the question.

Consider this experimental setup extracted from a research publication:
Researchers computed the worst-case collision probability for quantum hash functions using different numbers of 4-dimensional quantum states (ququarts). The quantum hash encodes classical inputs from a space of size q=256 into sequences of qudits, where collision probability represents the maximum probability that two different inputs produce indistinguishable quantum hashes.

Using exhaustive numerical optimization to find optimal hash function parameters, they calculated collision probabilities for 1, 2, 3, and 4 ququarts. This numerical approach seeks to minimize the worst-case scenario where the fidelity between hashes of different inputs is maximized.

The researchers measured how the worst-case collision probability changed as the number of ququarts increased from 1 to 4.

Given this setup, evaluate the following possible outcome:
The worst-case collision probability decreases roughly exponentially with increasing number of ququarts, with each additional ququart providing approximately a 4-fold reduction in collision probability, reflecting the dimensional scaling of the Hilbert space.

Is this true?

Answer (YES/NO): NO